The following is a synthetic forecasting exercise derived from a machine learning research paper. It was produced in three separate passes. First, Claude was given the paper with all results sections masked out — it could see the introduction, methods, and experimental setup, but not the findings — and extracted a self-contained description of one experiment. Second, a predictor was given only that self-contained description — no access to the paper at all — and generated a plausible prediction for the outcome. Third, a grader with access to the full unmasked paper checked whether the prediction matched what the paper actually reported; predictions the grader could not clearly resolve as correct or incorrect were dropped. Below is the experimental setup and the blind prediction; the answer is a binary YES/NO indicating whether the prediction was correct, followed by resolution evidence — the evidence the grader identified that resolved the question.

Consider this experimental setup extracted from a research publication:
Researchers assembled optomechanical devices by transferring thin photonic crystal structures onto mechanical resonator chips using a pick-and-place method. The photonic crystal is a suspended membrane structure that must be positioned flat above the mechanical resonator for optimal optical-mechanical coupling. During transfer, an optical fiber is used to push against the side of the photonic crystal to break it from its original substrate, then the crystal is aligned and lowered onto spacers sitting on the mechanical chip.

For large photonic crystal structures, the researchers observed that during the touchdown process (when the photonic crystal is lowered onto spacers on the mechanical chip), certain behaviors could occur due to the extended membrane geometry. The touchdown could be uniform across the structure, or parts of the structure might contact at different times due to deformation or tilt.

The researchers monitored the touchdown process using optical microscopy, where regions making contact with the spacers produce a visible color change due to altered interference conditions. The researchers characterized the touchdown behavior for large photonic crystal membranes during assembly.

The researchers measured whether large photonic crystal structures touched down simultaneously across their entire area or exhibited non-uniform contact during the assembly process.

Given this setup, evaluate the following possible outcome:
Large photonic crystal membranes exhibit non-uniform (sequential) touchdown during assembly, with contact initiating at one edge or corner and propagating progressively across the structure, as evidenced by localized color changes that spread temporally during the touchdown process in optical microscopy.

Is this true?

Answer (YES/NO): NO